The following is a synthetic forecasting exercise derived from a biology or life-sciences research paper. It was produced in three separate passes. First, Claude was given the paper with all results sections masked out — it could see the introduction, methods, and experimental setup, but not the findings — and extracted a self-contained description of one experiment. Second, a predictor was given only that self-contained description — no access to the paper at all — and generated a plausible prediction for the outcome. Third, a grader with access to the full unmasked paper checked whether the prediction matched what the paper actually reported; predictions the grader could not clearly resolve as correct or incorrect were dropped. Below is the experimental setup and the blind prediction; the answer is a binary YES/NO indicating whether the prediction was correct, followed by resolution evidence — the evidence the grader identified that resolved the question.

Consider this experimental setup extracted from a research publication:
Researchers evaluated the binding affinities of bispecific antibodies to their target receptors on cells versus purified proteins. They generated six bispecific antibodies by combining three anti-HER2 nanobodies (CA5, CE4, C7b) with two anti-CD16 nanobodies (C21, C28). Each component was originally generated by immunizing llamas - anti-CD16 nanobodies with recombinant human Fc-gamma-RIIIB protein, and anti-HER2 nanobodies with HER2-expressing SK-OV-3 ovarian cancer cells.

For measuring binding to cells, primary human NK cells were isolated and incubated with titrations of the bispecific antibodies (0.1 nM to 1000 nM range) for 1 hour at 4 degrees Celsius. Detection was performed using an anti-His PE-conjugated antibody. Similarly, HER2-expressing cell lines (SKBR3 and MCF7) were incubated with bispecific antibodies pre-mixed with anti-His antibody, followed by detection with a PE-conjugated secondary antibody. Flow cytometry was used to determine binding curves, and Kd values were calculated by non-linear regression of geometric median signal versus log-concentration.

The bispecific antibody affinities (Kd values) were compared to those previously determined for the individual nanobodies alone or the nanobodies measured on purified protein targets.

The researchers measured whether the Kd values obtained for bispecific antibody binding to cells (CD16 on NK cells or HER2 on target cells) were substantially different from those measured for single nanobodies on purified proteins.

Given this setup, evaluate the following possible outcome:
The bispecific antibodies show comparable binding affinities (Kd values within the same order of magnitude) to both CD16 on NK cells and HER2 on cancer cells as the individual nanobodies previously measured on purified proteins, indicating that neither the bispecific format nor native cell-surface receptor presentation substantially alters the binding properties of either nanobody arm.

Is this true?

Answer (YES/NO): YES